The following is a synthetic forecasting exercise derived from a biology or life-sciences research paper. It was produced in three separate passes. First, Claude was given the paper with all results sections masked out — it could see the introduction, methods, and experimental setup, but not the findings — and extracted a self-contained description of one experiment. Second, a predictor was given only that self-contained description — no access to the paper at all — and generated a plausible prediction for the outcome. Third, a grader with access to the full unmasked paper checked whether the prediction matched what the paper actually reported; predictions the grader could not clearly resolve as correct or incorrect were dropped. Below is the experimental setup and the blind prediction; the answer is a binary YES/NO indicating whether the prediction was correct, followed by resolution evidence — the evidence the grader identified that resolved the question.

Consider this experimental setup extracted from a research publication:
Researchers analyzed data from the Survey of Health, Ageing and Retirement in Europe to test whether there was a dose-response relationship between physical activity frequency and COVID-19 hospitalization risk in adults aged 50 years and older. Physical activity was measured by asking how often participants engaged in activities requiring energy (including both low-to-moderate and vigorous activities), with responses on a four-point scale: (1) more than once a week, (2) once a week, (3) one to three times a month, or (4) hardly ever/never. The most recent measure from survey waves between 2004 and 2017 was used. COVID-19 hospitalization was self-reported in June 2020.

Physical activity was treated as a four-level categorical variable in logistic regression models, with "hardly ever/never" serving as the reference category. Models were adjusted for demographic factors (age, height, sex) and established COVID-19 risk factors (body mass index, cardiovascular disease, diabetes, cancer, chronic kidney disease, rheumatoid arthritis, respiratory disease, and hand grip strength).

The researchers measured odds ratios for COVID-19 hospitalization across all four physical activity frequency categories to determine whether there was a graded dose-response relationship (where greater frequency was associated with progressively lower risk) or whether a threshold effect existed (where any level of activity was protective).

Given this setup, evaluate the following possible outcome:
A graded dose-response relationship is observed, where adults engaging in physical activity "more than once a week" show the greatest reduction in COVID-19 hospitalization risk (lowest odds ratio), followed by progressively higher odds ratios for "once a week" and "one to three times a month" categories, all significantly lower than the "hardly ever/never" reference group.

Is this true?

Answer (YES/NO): NO